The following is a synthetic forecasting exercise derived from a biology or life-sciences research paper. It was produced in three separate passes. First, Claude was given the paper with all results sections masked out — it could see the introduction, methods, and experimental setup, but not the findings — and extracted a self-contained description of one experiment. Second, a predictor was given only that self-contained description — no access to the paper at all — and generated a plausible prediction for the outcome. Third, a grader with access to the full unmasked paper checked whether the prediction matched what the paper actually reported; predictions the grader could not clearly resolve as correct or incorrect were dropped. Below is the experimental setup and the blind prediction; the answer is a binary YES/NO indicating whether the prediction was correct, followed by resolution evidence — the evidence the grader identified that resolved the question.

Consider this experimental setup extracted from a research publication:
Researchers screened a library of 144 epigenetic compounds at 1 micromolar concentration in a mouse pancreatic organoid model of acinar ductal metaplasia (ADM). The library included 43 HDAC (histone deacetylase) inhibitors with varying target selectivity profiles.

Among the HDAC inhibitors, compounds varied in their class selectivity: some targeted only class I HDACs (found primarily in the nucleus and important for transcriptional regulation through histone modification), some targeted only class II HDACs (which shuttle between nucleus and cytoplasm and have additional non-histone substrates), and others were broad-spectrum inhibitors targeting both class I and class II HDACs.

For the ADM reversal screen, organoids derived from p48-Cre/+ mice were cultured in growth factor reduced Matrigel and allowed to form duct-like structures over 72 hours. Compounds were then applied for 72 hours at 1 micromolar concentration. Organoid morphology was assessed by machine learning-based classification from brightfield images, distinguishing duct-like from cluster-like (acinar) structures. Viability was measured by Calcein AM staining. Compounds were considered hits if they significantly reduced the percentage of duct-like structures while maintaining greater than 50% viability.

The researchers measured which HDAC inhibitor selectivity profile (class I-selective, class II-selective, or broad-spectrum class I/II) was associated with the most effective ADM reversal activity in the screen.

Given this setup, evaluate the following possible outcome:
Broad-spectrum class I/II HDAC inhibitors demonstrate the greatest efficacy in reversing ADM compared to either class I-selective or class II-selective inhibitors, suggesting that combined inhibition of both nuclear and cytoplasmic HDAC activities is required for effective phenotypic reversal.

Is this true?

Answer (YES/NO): NO